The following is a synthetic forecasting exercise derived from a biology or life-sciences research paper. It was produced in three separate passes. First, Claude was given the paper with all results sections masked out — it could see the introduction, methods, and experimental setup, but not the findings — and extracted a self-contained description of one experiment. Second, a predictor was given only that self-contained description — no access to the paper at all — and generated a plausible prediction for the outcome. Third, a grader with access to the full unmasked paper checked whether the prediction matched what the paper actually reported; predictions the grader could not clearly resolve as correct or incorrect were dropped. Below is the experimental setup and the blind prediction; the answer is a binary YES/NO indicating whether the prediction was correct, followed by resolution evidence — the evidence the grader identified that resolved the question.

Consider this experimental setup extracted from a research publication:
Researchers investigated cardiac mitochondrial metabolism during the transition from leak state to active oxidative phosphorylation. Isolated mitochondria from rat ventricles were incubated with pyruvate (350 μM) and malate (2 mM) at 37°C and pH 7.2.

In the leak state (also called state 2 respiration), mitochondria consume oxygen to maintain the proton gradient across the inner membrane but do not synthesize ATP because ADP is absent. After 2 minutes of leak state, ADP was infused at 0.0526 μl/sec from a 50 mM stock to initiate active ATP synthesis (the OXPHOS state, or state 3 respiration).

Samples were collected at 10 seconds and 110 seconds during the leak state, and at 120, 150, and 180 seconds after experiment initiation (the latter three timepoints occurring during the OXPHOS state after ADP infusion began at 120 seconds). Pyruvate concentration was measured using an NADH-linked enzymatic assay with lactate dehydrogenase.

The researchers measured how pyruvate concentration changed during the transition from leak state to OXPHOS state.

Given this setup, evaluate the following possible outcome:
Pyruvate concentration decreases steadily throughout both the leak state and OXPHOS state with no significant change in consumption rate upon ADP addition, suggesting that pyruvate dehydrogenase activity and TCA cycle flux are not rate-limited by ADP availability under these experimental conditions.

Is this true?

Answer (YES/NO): NO